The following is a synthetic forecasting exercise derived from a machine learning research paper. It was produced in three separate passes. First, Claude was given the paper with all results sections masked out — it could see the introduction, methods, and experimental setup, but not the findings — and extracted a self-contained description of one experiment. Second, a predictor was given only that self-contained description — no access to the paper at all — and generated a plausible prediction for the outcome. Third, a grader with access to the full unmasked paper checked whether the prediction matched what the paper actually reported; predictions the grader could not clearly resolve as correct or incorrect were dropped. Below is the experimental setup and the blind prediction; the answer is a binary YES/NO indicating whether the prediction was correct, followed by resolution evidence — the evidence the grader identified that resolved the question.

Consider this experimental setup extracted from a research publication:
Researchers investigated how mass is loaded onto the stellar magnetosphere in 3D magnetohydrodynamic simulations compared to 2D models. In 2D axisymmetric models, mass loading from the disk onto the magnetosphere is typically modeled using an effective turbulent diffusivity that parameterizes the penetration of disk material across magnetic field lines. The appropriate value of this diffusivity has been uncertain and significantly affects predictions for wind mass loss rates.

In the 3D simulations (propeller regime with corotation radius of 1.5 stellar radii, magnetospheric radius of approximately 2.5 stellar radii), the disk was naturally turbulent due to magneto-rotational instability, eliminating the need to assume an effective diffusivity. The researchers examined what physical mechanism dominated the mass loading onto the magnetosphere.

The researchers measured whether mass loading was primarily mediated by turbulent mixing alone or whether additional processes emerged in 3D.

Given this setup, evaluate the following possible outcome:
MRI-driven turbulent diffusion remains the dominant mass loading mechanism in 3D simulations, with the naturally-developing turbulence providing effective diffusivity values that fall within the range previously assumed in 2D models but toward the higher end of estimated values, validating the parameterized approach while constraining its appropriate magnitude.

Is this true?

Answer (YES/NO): NO